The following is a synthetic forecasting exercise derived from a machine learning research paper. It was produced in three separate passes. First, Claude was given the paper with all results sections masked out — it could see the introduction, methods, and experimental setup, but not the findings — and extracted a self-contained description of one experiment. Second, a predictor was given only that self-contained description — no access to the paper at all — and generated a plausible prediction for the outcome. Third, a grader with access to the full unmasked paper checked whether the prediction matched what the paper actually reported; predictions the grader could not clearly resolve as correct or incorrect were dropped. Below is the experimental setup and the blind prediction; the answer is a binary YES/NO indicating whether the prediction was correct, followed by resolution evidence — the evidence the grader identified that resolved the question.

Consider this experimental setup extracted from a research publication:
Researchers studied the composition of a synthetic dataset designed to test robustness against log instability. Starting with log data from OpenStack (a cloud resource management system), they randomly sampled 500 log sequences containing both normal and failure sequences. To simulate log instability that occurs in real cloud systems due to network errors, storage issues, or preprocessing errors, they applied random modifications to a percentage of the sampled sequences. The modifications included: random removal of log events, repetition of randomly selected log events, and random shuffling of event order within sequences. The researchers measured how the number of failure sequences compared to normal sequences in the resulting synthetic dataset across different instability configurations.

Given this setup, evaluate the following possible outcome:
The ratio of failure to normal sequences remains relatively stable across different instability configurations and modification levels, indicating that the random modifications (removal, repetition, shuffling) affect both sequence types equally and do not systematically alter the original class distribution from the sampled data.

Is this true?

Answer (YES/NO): NO